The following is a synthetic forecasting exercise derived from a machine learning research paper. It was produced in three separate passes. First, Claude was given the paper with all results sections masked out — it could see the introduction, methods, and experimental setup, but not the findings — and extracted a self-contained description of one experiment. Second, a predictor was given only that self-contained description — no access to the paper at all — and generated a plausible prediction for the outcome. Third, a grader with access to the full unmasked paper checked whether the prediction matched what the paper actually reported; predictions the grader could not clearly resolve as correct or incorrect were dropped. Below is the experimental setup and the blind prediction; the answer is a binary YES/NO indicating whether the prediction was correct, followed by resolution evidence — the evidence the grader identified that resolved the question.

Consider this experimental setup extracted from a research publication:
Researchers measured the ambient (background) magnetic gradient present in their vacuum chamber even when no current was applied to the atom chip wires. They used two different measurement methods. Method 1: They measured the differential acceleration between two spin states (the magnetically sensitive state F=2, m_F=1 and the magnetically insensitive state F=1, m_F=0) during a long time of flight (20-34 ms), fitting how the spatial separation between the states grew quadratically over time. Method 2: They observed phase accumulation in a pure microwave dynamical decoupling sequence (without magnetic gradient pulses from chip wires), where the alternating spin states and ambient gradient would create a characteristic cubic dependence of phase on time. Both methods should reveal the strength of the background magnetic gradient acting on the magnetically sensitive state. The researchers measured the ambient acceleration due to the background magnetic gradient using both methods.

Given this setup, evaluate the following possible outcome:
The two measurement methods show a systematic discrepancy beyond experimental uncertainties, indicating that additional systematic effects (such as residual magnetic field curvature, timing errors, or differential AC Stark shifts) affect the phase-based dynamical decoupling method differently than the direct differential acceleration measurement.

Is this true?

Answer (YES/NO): NO